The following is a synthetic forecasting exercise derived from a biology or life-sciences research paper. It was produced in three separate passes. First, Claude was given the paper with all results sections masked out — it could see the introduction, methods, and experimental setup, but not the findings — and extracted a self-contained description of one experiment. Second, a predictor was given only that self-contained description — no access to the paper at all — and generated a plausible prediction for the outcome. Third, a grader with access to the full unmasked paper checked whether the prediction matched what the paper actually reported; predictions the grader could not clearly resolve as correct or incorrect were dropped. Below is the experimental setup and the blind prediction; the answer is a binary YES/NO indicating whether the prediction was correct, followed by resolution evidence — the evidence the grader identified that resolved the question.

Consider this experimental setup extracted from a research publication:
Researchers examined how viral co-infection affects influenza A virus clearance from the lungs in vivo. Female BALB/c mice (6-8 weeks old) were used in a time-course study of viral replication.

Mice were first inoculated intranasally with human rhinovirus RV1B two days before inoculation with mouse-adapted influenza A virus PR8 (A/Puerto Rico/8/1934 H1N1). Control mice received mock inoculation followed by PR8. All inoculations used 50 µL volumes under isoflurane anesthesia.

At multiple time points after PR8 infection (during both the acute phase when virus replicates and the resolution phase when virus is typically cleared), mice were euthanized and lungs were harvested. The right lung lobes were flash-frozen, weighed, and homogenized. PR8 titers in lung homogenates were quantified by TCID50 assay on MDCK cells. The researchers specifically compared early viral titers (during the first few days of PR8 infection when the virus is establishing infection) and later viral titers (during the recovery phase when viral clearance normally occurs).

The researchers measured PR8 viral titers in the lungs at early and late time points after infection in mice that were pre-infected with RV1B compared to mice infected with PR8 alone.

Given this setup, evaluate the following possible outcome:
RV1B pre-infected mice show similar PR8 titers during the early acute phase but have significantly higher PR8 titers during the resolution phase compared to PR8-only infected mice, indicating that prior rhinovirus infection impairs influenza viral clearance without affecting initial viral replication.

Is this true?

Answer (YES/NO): NO